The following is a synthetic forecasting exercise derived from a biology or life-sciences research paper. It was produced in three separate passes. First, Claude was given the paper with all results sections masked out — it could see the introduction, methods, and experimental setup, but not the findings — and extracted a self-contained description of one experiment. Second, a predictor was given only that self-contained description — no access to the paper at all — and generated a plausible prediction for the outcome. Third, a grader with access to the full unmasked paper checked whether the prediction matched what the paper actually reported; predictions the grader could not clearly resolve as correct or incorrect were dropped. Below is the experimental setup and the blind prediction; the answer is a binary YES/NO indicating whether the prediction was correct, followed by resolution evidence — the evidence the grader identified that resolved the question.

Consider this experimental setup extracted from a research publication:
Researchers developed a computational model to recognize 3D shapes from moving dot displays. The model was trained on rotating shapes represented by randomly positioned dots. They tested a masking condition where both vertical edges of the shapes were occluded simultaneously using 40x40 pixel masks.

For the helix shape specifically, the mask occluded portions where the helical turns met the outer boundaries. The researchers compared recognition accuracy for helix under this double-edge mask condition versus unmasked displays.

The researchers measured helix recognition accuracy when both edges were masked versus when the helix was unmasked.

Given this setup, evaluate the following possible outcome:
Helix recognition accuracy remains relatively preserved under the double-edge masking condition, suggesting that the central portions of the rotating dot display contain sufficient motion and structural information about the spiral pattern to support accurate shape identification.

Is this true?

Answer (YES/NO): NO